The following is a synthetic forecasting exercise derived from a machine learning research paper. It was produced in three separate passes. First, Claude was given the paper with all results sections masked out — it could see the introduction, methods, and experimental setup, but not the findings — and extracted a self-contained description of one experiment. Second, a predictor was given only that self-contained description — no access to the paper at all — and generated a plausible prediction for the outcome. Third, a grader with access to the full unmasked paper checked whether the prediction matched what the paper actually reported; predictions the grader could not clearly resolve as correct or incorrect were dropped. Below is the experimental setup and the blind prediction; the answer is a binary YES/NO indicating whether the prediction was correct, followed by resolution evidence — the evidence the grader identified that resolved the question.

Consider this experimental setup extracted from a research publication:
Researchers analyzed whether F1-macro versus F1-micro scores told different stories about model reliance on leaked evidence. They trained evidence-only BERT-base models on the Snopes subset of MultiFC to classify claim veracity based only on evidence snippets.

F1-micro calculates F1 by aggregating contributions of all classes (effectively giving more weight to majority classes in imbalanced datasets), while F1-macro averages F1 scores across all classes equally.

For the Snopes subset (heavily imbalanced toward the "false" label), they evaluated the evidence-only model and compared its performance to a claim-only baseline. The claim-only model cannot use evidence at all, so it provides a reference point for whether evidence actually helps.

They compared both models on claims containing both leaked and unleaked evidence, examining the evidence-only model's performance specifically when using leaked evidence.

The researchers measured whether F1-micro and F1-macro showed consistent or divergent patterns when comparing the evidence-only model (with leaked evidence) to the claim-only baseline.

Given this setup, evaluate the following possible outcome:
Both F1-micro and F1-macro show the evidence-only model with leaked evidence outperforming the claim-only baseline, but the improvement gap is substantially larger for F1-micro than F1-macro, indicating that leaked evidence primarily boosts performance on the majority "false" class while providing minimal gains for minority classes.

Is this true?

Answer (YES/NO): NO